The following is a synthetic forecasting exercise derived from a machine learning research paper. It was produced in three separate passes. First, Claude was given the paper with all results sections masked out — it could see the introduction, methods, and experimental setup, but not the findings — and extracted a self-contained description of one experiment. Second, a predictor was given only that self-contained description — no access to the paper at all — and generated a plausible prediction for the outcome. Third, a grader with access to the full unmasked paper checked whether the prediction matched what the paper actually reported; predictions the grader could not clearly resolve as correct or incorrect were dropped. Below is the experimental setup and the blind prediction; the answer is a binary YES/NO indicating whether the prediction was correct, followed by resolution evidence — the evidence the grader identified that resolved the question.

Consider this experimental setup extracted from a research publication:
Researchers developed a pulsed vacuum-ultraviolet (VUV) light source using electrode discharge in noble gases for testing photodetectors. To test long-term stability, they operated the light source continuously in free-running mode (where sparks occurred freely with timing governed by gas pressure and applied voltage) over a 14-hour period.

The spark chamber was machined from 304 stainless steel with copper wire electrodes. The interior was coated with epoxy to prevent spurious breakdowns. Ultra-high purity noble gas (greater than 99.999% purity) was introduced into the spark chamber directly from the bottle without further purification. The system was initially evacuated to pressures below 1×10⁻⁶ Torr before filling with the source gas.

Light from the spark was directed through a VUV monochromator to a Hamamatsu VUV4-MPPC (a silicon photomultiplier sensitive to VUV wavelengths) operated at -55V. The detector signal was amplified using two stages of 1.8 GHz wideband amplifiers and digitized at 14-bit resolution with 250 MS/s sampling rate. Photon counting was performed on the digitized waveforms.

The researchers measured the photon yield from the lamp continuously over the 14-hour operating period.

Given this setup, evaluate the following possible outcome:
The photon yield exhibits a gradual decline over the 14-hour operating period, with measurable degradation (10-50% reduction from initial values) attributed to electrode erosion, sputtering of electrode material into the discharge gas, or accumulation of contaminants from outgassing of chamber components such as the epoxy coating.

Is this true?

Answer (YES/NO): NO